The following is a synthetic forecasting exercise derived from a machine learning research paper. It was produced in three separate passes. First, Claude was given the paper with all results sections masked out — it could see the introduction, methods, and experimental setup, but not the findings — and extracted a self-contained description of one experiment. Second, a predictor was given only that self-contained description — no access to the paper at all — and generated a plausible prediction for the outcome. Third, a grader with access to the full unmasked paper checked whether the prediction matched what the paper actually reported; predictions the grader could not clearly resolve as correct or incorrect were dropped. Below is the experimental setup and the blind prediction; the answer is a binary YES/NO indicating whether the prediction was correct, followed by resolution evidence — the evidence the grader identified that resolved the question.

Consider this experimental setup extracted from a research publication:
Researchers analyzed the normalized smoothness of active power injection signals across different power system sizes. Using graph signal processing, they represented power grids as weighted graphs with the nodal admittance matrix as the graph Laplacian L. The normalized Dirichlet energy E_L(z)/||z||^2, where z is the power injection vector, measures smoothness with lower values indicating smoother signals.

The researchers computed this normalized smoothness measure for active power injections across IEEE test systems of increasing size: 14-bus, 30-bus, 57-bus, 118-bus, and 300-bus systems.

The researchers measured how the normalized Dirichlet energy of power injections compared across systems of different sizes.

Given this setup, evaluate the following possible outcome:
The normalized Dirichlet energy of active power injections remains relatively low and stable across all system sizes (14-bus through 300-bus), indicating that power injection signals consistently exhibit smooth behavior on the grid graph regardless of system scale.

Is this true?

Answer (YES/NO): NO